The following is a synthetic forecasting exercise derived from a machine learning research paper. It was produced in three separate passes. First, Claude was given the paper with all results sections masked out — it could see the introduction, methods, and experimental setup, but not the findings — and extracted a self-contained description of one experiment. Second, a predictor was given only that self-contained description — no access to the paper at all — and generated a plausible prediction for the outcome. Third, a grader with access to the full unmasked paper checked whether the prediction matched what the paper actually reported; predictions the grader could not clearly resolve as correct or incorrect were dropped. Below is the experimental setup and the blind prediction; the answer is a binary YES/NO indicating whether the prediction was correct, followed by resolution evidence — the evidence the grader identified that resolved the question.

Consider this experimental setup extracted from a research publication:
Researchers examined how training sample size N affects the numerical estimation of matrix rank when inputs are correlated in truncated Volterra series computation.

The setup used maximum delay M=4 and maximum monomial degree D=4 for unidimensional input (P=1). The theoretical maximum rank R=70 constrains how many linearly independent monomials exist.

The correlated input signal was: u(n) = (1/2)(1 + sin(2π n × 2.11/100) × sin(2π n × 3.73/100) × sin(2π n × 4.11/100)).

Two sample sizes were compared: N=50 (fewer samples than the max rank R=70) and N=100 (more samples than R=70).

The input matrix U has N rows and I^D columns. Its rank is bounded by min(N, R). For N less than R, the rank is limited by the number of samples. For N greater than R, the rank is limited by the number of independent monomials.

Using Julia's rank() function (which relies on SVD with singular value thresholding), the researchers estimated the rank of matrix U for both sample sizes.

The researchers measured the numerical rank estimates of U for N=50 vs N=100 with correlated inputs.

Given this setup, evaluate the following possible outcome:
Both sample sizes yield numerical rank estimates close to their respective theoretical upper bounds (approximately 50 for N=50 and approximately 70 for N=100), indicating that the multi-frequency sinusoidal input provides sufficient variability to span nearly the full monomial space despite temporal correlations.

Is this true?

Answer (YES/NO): YES